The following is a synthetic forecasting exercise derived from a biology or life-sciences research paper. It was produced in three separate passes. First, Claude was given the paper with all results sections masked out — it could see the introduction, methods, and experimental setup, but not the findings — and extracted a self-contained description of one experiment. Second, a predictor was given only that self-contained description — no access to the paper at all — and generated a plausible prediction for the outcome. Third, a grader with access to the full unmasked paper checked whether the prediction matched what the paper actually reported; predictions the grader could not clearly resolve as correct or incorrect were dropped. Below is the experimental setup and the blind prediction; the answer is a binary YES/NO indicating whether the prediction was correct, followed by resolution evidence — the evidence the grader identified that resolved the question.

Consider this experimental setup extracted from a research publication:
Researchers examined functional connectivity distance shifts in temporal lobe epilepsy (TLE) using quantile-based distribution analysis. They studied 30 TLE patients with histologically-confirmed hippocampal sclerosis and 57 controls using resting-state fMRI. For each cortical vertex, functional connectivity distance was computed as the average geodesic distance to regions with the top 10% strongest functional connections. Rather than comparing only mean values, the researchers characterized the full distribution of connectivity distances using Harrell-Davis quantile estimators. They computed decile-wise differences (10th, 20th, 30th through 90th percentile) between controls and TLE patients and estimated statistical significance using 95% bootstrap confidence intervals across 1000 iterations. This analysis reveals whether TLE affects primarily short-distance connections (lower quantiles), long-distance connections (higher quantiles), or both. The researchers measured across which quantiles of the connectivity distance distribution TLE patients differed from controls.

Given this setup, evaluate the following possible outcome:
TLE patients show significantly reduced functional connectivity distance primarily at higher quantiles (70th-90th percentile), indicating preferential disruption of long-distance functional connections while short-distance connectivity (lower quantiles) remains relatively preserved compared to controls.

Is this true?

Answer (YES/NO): NO